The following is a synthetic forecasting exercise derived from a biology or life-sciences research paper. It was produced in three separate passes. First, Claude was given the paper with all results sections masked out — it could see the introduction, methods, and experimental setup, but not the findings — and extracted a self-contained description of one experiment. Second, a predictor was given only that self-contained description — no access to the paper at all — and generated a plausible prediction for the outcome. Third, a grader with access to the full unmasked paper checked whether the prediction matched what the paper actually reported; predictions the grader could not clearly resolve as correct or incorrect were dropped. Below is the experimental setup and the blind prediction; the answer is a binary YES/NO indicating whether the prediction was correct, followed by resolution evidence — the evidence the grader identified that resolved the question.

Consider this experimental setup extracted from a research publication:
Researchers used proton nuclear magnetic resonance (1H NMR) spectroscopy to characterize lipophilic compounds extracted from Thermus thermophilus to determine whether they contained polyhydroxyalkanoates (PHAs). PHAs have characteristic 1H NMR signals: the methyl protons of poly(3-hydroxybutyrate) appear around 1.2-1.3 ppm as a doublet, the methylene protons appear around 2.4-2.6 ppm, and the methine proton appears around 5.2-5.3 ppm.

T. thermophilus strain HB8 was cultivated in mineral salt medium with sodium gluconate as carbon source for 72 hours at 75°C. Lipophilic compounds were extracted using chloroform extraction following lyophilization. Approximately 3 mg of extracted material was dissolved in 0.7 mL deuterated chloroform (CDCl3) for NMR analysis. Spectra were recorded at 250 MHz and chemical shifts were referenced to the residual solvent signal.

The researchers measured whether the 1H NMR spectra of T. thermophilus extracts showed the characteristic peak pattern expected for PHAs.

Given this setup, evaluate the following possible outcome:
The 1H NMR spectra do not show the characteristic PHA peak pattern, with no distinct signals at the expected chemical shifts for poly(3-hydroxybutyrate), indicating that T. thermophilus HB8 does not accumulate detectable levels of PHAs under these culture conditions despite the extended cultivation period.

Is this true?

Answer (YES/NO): YES